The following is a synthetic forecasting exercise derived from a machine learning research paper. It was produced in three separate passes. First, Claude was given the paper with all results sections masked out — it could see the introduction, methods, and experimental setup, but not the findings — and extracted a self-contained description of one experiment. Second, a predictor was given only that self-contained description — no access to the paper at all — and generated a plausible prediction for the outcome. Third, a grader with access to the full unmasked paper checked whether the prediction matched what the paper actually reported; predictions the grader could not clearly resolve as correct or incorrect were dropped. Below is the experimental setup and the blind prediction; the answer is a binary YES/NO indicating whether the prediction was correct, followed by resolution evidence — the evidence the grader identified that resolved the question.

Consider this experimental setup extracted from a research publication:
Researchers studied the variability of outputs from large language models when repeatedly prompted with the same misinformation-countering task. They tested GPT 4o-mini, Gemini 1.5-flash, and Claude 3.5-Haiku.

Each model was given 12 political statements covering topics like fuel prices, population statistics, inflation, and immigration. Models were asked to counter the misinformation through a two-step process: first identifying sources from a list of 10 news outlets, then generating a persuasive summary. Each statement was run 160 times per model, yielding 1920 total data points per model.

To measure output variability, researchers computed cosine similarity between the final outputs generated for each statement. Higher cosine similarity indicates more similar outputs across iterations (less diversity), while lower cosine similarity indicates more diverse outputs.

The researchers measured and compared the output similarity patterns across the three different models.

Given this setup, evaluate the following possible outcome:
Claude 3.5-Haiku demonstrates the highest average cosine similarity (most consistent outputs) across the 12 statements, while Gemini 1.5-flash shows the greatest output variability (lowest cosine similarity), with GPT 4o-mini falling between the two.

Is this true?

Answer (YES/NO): NO